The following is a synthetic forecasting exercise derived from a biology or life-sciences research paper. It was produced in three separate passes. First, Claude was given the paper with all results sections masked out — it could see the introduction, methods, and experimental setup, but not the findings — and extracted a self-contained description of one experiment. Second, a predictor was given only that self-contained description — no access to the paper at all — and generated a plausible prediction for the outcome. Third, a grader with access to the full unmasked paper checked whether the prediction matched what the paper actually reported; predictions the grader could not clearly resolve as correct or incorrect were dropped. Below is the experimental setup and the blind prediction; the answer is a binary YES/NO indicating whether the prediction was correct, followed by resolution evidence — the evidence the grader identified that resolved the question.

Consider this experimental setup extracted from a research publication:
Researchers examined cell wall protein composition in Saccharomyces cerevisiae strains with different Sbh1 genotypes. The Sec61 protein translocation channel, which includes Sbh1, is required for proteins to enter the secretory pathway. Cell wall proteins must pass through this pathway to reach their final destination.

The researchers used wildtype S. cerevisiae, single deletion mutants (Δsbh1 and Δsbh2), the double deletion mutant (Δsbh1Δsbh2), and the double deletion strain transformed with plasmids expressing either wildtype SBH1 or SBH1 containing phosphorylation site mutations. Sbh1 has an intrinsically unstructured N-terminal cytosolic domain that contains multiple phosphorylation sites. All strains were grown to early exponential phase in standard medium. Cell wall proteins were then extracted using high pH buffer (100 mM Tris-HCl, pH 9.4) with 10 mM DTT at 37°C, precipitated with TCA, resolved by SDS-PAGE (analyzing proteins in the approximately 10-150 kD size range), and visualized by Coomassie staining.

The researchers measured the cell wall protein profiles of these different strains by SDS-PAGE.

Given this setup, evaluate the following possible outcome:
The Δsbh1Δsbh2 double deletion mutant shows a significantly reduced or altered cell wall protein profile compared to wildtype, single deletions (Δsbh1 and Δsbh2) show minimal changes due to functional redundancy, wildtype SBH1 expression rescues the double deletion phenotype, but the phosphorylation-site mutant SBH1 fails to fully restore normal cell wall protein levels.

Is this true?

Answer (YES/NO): NO